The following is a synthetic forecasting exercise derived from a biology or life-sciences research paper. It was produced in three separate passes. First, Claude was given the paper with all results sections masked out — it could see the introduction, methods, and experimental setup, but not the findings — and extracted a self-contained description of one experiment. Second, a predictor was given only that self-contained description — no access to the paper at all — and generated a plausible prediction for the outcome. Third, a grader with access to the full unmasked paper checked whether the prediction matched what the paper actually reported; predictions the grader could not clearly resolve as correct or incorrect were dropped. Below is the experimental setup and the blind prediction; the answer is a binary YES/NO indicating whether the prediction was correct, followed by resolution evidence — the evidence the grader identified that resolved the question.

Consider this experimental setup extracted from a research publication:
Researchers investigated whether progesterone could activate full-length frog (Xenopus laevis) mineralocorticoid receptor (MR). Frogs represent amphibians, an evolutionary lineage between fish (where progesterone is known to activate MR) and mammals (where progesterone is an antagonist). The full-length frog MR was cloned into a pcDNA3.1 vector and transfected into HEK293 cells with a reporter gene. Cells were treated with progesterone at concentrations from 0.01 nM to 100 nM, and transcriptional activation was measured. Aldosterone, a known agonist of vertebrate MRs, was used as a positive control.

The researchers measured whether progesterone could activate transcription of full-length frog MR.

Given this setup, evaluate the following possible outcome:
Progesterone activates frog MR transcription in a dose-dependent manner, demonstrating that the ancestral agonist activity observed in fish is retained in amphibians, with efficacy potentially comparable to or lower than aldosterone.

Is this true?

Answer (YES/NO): NO